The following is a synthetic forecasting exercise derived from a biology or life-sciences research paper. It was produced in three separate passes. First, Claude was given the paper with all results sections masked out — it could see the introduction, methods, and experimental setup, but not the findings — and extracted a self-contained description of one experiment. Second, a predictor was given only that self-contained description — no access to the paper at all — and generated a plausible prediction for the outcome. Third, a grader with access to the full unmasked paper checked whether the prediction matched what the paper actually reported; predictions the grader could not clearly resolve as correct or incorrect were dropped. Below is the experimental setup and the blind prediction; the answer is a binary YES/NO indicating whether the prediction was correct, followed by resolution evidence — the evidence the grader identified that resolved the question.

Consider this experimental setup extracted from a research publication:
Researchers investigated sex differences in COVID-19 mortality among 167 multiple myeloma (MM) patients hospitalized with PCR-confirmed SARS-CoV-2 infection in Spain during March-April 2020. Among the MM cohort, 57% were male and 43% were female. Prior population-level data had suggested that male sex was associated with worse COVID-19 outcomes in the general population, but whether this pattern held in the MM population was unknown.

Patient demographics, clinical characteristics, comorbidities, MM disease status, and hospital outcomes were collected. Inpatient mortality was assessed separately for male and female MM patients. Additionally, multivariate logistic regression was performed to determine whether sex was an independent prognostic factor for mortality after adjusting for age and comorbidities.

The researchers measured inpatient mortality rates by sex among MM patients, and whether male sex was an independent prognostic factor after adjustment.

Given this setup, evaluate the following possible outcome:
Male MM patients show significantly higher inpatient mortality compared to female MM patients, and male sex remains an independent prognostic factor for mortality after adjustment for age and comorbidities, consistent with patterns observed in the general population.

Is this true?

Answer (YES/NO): YES